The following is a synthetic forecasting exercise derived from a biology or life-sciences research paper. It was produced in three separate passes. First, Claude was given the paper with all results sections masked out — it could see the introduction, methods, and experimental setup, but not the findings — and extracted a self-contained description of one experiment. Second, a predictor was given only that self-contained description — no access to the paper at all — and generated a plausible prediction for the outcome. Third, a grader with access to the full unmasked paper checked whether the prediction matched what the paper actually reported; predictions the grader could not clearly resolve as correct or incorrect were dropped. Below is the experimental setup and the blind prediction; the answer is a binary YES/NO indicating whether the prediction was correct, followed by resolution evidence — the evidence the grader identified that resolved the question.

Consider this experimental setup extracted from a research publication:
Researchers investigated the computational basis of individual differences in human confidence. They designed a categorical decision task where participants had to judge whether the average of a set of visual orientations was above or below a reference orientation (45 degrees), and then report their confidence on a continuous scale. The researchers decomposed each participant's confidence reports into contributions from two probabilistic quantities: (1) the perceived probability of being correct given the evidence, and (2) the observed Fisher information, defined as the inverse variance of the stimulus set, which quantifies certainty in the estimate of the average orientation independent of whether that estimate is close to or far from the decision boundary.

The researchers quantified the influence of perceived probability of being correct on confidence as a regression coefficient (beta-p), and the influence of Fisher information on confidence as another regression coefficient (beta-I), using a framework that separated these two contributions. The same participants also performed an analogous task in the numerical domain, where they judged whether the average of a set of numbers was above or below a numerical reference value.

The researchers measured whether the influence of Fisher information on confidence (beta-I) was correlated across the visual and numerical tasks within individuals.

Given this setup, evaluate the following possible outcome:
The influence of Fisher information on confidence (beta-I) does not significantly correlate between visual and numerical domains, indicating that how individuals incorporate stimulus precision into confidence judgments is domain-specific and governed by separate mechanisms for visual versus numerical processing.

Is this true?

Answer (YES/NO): YES